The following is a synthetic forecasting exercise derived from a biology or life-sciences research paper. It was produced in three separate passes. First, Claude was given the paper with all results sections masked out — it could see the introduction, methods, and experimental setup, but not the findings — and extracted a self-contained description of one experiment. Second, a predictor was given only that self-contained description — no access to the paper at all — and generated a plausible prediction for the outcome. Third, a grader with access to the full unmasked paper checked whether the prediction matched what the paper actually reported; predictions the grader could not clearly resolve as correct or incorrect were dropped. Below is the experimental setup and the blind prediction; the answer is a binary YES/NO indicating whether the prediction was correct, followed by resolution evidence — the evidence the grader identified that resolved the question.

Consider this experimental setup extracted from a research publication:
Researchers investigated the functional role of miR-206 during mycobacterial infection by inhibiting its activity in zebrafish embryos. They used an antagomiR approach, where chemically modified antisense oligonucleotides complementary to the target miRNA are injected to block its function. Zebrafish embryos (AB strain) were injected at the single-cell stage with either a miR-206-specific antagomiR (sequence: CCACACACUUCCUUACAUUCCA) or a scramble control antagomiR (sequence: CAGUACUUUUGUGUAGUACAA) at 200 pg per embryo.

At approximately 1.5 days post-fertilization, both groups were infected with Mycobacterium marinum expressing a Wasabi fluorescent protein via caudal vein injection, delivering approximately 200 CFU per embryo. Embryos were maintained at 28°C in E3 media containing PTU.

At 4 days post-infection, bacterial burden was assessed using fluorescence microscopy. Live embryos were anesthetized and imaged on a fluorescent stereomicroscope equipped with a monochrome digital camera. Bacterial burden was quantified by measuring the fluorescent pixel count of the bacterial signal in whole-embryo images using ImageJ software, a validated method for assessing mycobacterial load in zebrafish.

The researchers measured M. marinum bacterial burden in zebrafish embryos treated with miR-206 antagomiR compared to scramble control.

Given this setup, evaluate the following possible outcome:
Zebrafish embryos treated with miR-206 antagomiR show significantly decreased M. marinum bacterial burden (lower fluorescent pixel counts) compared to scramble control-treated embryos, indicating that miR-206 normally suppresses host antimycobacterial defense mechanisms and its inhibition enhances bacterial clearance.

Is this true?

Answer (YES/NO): YES